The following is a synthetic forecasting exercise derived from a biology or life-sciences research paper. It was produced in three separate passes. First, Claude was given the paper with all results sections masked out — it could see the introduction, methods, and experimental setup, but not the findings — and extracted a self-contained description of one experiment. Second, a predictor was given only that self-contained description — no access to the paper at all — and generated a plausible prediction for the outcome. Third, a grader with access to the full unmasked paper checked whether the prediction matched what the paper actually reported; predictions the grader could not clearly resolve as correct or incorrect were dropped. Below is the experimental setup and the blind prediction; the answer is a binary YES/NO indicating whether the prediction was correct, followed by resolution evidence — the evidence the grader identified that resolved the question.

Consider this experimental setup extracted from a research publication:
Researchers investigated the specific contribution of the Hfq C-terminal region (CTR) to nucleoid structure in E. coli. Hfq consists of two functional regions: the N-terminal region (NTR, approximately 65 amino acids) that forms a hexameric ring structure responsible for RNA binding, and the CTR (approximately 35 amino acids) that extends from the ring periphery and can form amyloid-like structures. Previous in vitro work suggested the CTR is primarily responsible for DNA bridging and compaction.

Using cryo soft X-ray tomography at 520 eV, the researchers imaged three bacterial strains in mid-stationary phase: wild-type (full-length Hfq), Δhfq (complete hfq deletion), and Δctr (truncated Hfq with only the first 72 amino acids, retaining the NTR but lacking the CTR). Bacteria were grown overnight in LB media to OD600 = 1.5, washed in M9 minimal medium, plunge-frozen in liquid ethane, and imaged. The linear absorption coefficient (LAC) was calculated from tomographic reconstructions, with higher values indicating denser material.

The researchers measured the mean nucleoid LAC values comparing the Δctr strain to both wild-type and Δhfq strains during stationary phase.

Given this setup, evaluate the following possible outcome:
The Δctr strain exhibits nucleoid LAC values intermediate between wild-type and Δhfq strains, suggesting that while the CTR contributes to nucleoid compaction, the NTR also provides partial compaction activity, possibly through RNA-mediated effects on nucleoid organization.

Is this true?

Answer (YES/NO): NO